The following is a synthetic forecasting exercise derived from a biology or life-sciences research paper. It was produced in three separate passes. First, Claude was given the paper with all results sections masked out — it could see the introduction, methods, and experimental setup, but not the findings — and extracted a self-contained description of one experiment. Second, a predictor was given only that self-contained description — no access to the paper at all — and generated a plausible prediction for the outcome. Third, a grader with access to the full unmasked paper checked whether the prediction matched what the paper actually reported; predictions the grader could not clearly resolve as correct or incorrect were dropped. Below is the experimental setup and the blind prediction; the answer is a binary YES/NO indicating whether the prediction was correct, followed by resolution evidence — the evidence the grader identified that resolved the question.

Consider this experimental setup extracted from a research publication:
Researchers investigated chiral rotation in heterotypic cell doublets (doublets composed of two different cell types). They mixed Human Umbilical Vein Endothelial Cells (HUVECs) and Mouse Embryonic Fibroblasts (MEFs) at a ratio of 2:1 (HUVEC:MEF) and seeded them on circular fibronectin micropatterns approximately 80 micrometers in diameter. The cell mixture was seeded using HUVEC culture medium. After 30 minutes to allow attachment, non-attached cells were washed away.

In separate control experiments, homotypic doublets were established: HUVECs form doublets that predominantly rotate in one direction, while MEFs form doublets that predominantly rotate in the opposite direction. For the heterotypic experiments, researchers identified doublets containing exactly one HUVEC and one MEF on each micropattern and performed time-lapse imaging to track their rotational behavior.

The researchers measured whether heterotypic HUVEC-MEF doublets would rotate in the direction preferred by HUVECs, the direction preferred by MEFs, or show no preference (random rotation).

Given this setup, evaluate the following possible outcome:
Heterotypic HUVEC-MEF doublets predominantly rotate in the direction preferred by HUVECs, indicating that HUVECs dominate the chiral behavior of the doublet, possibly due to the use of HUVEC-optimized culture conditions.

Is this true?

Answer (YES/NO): NO